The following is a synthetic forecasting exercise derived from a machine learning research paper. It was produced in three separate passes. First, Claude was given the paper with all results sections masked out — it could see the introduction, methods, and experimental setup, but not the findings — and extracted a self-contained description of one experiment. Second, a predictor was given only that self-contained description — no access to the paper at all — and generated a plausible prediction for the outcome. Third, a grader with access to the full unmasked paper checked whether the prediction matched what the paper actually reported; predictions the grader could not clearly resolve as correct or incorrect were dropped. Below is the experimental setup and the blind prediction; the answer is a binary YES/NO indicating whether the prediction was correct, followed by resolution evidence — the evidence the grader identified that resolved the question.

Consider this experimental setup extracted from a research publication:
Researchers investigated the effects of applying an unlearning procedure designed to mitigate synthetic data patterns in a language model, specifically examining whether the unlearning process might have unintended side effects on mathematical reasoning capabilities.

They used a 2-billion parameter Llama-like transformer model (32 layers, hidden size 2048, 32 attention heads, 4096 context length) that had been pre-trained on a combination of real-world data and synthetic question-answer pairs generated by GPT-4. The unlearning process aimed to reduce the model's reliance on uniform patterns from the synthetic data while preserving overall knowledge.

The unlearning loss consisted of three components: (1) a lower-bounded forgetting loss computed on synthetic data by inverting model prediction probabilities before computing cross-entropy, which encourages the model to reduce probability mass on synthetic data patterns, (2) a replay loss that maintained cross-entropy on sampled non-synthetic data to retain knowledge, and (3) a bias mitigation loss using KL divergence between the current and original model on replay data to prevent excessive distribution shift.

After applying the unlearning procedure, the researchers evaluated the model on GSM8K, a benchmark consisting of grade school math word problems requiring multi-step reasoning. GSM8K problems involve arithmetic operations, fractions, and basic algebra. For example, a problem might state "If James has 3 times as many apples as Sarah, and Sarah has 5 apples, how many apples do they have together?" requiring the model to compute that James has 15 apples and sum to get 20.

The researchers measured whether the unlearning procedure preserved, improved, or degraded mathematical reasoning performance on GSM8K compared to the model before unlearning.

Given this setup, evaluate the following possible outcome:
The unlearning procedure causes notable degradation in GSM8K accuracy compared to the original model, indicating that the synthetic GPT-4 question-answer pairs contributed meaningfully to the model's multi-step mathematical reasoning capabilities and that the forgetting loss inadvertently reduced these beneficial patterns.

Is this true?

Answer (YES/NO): YES